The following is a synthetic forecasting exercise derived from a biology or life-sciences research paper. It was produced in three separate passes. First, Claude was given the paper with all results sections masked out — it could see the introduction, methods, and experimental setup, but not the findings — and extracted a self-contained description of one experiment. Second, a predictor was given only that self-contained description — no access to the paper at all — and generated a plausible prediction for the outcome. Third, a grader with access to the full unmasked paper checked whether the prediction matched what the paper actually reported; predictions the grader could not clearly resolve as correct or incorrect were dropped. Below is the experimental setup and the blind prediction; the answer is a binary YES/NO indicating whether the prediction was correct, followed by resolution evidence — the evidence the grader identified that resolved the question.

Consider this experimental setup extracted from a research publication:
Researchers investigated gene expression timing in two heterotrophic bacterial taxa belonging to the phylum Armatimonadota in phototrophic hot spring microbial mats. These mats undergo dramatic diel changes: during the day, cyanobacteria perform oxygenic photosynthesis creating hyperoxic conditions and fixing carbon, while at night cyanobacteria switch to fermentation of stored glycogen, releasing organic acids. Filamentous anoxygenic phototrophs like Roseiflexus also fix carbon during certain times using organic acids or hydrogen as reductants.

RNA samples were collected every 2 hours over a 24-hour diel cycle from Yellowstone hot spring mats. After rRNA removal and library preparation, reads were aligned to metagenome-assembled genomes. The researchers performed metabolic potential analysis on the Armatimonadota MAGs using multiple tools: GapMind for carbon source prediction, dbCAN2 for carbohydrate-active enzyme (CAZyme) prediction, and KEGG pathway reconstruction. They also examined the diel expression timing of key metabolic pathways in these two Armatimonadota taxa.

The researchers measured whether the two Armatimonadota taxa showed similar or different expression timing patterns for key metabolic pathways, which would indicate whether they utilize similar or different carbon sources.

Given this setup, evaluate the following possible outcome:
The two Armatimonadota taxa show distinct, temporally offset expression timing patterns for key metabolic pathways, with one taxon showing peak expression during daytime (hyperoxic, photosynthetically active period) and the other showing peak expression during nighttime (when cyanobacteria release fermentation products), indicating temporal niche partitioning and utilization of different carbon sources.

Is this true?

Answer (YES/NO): YES